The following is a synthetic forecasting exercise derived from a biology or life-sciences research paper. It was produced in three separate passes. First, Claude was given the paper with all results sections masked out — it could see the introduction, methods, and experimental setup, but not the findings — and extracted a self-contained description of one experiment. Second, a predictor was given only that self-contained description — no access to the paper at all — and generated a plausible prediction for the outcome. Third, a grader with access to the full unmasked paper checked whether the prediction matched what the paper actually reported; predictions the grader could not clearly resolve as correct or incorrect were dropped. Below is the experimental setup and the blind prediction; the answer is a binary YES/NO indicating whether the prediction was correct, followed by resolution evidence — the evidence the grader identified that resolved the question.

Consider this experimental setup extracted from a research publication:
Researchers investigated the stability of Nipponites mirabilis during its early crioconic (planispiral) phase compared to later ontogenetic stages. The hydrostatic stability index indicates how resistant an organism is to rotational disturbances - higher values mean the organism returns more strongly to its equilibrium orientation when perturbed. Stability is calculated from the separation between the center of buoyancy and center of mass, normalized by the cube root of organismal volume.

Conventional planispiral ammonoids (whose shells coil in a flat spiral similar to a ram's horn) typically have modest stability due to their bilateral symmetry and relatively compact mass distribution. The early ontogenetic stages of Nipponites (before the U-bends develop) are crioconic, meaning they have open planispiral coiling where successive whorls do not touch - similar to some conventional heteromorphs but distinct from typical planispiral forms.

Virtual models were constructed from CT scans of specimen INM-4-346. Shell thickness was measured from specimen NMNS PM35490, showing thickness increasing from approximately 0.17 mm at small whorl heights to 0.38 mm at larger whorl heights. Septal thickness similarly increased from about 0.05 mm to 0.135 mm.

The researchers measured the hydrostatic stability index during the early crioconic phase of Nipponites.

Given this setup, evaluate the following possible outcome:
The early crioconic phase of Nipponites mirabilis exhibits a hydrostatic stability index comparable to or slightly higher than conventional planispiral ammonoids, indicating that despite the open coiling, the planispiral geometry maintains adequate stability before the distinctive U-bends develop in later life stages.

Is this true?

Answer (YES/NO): NO